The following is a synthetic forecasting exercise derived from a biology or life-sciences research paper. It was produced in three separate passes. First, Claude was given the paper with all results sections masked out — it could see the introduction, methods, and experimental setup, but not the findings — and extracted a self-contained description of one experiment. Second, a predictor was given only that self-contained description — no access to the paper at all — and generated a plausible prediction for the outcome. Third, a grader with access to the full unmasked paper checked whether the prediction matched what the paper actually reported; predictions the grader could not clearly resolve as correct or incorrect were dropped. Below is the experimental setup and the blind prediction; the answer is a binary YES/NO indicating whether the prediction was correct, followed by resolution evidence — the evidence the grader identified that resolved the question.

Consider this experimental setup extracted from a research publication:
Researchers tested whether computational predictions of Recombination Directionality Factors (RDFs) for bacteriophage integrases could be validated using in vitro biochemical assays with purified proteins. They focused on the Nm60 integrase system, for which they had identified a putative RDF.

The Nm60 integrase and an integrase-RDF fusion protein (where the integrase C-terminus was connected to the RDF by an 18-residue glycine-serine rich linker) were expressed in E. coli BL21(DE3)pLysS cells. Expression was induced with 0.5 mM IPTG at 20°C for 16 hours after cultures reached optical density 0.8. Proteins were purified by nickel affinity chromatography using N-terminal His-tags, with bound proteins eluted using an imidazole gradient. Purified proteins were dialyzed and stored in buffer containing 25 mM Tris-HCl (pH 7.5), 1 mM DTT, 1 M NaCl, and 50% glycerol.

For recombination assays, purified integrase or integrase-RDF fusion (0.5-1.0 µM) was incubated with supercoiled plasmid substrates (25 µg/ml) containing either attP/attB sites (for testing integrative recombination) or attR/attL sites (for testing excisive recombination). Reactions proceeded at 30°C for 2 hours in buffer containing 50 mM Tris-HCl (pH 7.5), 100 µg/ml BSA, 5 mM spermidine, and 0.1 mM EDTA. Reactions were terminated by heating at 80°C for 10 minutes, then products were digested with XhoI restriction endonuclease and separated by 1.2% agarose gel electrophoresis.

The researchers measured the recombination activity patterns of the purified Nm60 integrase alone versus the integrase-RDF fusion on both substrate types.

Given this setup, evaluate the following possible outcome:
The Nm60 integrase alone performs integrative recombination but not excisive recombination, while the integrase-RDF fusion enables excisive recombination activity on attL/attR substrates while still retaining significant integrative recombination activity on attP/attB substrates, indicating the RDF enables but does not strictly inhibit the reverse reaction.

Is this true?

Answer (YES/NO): NO